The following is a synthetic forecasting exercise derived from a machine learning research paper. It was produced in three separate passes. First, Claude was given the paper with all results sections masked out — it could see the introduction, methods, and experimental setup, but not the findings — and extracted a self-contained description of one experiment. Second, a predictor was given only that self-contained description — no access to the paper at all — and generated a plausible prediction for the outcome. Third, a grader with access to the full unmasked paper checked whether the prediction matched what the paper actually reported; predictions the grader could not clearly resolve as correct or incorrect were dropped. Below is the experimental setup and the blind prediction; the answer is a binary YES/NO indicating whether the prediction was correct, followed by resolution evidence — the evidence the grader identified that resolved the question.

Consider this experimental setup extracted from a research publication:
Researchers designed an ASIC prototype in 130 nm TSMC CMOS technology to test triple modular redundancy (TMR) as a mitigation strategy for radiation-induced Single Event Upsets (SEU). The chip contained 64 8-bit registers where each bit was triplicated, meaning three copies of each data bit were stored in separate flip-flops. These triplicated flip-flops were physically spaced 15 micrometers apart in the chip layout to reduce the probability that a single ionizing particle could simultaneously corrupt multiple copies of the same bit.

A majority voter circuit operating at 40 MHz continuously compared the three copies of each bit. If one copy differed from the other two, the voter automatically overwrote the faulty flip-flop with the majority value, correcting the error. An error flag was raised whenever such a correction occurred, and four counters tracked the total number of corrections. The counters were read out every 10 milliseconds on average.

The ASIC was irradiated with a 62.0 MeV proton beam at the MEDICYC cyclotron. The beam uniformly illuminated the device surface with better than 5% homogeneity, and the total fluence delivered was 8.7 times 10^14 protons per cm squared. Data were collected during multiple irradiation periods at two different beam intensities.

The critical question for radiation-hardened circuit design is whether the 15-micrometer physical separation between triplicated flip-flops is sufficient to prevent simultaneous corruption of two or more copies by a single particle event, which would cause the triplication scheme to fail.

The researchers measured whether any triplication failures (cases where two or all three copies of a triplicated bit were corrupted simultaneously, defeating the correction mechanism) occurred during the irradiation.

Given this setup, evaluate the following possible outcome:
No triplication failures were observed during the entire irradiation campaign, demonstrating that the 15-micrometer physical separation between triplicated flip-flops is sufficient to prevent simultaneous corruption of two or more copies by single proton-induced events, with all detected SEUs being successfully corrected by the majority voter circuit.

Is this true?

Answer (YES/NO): NO